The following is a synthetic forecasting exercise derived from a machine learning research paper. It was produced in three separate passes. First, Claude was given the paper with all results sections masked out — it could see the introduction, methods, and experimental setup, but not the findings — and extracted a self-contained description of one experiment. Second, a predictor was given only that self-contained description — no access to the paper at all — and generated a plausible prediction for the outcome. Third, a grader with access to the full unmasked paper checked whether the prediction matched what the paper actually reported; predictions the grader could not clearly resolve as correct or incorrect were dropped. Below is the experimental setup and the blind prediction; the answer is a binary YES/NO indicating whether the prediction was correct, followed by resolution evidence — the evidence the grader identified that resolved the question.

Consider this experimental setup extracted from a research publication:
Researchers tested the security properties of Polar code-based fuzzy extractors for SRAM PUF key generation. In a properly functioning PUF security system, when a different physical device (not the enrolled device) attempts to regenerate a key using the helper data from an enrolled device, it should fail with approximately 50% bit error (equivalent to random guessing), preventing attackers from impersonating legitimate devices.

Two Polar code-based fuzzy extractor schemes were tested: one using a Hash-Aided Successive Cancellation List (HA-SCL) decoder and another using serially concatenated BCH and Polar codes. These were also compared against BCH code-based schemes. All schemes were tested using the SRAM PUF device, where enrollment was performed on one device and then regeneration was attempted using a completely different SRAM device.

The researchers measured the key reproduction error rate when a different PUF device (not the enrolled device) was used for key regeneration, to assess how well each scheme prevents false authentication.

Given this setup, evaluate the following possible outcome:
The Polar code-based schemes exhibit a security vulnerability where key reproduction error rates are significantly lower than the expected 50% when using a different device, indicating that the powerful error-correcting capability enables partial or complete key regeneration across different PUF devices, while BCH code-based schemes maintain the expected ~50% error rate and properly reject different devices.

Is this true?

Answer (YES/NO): YES